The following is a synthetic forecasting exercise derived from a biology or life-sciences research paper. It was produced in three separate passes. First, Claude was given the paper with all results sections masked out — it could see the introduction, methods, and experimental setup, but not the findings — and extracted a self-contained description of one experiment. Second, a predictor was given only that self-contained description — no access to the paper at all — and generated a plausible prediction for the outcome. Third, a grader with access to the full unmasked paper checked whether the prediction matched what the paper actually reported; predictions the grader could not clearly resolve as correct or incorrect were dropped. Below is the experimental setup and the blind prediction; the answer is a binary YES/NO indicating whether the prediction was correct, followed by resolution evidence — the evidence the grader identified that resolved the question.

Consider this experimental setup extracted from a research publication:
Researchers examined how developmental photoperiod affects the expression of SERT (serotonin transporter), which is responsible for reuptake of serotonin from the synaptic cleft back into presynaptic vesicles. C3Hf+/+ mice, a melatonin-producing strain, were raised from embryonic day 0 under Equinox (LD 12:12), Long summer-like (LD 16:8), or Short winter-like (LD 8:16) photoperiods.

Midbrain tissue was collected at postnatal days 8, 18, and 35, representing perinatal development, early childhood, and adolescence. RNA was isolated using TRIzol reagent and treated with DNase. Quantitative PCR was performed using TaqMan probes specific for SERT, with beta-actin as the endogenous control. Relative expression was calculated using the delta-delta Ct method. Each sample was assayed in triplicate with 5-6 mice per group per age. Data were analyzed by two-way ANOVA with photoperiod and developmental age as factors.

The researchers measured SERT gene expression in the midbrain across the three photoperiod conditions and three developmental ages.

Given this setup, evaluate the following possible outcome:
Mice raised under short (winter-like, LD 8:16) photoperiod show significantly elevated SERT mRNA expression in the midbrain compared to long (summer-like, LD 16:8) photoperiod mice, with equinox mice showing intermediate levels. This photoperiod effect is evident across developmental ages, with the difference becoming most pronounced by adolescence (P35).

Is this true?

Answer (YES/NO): NO